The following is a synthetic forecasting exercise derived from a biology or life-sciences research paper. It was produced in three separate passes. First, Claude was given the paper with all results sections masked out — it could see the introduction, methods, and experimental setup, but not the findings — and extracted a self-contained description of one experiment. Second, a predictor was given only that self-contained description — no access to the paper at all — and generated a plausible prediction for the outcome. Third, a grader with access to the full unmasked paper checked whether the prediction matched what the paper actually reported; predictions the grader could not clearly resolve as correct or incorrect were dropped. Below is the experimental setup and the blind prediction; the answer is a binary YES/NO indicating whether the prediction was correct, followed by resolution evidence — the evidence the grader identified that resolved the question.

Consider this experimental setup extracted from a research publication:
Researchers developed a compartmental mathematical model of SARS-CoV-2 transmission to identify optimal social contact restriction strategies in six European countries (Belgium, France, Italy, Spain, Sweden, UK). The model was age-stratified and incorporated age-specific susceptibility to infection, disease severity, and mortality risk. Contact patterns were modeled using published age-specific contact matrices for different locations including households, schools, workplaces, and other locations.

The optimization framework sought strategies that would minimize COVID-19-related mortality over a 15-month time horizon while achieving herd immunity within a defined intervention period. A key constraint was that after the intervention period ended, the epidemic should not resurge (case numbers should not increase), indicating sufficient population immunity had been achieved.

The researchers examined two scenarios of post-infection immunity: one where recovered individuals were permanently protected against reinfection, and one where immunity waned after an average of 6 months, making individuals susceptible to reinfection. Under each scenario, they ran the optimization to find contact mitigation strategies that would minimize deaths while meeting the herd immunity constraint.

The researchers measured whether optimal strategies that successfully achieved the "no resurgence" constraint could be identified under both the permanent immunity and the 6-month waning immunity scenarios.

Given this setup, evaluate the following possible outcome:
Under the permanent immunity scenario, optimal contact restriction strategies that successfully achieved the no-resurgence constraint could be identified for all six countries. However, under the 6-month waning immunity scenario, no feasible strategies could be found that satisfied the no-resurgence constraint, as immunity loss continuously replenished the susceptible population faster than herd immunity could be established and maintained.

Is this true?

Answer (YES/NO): YES